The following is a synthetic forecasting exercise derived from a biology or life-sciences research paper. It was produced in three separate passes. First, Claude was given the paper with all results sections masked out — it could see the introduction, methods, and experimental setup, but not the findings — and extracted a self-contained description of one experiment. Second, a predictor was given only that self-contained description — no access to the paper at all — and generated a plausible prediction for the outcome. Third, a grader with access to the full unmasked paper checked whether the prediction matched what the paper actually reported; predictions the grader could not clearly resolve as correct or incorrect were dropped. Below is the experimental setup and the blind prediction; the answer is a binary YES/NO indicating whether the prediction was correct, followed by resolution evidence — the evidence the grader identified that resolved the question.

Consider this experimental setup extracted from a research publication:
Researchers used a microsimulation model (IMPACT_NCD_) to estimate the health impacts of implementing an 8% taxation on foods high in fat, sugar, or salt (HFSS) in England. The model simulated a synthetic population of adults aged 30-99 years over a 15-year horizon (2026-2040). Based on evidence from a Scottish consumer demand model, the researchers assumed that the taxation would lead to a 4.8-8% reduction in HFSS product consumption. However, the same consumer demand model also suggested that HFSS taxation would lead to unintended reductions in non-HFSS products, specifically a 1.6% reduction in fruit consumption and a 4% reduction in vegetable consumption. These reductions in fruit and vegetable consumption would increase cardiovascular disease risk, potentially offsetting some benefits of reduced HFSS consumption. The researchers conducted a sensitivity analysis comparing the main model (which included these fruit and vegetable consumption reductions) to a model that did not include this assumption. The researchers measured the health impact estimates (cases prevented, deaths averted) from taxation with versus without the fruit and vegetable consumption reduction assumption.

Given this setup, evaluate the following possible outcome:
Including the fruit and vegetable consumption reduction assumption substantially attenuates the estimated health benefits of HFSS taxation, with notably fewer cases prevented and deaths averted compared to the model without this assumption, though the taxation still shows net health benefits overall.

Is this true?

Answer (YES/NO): NO